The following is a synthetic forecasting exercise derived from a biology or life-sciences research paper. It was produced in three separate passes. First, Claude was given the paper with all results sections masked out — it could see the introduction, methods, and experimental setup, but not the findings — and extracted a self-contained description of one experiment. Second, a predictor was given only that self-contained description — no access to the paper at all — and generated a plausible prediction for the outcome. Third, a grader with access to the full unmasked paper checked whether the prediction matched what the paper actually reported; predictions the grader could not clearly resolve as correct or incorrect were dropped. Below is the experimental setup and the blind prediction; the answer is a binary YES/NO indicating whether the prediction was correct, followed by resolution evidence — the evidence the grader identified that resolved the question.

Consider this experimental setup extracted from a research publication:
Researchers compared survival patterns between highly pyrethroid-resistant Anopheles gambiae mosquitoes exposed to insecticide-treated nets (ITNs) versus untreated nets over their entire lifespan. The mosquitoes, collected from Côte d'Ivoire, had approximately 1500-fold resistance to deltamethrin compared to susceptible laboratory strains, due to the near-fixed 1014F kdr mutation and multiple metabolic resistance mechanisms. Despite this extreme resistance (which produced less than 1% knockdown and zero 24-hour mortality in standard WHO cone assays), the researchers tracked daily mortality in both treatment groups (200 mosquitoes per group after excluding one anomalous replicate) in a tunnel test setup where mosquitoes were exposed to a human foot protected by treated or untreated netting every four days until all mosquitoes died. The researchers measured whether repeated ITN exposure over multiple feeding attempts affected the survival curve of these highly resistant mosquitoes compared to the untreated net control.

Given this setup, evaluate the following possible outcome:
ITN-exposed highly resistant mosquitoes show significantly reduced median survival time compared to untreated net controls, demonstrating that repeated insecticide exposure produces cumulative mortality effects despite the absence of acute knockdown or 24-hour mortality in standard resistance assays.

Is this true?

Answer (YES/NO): YES